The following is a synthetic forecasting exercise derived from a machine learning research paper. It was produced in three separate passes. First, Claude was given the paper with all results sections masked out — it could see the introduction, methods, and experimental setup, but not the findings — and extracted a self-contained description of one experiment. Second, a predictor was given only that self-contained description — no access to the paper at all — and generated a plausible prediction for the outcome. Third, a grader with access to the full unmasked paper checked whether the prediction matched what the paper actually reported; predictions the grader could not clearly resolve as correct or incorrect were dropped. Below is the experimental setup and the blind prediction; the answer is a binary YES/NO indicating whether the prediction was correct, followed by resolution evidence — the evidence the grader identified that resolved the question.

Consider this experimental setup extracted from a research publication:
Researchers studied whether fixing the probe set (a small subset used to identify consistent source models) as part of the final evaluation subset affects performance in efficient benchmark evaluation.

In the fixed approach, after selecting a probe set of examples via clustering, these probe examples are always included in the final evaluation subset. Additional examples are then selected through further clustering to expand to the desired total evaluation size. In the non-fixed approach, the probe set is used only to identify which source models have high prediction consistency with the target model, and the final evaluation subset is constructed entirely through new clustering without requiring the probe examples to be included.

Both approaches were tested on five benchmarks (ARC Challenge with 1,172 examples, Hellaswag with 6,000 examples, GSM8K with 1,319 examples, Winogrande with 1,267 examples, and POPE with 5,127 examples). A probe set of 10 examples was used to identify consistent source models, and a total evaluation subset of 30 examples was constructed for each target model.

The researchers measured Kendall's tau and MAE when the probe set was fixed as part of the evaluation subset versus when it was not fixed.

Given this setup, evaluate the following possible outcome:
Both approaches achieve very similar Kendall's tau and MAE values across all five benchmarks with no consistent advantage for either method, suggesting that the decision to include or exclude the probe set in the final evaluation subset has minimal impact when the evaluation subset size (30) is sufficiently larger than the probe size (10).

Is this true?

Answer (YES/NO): NO